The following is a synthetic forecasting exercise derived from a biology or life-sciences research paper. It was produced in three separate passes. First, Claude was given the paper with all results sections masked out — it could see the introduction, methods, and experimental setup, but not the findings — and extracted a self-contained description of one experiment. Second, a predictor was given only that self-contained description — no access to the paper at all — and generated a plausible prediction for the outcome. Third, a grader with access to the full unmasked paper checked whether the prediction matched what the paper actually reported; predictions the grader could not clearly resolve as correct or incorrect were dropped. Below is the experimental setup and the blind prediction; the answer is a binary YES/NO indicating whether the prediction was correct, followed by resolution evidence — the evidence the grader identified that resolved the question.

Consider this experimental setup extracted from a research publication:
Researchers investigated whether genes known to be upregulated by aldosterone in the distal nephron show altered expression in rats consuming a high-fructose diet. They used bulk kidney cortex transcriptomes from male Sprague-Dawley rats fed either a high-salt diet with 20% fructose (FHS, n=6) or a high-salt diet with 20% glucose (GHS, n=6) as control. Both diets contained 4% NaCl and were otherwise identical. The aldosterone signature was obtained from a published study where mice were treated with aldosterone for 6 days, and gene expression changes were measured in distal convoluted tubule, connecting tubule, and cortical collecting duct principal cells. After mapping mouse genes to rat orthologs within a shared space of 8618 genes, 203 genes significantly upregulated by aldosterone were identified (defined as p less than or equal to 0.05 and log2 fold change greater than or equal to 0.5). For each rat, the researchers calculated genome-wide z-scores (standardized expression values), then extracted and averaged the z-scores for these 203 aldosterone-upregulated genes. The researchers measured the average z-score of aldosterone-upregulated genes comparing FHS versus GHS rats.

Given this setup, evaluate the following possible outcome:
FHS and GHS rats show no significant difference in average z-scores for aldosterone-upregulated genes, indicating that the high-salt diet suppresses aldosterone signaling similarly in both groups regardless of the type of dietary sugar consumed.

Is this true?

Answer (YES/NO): NO